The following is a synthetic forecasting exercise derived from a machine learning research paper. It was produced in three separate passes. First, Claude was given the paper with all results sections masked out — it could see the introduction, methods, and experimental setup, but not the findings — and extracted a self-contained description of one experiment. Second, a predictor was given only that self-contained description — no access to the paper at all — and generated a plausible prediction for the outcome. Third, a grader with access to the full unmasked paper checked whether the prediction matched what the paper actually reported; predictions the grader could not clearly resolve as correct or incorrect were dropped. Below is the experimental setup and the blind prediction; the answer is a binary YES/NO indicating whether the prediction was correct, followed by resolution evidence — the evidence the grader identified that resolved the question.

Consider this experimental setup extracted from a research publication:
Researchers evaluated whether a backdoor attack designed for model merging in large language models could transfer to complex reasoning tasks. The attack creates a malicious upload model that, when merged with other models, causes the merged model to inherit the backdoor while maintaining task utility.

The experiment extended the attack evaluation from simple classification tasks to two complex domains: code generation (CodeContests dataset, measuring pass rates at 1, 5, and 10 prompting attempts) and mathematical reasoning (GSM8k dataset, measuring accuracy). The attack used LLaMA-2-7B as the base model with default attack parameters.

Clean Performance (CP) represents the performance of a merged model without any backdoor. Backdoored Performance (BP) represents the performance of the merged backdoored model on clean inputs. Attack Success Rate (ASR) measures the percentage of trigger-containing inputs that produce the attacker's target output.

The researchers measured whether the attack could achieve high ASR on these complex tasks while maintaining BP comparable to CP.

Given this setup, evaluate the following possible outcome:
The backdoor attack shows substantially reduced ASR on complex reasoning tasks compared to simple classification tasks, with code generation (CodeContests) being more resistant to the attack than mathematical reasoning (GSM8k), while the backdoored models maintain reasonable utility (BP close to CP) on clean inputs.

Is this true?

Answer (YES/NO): NO